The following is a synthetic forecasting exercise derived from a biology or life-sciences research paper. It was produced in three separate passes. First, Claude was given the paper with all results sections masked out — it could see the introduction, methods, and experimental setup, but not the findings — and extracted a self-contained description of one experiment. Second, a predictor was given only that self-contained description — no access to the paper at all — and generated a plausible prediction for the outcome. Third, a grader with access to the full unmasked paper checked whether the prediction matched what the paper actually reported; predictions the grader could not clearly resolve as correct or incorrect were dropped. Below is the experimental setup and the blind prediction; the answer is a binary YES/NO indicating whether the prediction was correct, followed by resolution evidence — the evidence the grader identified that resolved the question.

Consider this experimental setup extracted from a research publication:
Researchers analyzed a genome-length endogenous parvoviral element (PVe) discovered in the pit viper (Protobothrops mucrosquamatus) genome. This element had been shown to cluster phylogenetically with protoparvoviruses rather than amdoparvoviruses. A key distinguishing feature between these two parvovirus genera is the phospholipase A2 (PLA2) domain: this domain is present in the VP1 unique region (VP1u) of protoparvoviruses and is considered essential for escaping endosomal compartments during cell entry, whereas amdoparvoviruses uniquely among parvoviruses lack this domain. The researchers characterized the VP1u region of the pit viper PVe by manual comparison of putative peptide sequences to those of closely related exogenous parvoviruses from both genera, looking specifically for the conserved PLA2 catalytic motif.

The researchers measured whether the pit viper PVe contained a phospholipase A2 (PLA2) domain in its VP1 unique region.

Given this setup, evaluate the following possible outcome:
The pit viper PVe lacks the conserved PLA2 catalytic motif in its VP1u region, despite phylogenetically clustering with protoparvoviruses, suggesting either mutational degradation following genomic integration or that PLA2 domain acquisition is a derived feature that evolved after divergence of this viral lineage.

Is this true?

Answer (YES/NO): YES